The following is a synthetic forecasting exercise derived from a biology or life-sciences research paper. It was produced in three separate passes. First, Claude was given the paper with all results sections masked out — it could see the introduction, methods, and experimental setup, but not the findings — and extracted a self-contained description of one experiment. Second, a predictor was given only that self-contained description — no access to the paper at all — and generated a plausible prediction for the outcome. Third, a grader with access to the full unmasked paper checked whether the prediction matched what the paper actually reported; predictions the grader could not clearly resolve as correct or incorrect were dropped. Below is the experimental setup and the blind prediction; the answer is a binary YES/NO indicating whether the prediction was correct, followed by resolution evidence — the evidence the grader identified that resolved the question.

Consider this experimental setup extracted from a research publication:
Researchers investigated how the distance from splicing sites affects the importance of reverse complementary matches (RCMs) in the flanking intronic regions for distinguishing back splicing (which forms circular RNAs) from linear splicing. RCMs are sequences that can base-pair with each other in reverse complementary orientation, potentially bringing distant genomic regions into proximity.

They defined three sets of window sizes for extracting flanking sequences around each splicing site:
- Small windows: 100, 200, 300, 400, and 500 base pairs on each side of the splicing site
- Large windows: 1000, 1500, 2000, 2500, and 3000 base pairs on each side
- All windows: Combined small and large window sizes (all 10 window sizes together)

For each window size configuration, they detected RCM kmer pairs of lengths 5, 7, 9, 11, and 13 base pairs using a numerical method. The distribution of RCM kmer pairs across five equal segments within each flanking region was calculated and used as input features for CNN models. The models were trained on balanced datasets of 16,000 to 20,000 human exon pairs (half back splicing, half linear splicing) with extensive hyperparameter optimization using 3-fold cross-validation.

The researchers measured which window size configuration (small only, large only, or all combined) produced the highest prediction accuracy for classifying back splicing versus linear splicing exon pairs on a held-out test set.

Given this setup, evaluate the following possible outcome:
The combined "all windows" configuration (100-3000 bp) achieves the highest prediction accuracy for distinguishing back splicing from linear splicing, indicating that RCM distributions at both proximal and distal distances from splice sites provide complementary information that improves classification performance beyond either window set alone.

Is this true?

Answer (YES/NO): NO